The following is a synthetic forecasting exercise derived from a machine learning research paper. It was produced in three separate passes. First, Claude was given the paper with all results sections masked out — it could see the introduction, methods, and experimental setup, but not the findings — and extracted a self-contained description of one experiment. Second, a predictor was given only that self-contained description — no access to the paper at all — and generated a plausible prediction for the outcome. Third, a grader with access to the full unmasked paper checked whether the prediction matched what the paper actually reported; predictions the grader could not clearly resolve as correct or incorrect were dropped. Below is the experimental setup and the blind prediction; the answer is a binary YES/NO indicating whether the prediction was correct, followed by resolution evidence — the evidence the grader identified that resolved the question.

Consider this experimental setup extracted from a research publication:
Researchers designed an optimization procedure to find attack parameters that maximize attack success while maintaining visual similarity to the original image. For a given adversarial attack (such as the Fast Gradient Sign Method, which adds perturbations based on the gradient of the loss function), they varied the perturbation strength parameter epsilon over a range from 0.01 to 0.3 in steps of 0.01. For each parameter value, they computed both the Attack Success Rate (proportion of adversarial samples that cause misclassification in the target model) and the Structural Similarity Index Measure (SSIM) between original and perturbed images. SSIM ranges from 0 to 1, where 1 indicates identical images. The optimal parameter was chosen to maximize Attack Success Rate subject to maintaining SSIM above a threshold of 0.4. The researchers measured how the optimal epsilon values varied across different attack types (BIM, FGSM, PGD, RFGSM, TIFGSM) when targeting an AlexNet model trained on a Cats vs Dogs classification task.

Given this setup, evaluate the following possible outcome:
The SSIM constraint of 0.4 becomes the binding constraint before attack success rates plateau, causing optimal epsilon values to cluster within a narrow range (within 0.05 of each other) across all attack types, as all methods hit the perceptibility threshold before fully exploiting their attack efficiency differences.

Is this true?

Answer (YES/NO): NO